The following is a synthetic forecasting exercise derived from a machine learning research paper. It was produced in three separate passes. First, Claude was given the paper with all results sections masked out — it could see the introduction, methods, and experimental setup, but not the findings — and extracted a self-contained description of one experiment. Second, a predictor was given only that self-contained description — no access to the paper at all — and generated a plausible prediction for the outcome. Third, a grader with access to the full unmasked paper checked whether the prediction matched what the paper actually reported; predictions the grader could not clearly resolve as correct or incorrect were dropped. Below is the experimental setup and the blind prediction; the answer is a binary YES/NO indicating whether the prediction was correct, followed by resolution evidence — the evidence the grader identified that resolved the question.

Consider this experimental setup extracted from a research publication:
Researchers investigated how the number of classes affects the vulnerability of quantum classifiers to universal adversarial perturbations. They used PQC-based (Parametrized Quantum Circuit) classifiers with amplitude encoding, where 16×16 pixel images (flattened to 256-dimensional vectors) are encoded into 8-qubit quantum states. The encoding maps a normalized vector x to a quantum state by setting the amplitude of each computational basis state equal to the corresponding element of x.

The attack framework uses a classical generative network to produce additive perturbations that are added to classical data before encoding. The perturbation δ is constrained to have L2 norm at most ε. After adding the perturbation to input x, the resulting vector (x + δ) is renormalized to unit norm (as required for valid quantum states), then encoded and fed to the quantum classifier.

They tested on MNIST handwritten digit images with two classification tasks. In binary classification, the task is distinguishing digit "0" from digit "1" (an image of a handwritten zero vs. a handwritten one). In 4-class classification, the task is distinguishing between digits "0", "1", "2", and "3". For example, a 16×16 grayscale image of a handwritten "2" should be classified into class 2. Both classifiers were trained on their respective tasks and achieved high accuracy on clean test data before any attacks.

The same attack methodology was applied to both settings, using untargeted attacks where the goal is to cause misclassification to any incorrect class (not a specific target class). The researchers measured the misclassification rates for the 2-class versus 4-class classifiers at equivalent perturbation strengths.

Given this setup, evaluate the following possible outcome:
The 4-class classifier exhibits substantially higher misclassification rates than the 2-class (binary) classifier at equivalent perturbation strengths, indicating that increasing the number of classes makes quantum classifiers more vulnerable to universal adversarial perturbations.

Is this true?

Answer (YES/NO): YES